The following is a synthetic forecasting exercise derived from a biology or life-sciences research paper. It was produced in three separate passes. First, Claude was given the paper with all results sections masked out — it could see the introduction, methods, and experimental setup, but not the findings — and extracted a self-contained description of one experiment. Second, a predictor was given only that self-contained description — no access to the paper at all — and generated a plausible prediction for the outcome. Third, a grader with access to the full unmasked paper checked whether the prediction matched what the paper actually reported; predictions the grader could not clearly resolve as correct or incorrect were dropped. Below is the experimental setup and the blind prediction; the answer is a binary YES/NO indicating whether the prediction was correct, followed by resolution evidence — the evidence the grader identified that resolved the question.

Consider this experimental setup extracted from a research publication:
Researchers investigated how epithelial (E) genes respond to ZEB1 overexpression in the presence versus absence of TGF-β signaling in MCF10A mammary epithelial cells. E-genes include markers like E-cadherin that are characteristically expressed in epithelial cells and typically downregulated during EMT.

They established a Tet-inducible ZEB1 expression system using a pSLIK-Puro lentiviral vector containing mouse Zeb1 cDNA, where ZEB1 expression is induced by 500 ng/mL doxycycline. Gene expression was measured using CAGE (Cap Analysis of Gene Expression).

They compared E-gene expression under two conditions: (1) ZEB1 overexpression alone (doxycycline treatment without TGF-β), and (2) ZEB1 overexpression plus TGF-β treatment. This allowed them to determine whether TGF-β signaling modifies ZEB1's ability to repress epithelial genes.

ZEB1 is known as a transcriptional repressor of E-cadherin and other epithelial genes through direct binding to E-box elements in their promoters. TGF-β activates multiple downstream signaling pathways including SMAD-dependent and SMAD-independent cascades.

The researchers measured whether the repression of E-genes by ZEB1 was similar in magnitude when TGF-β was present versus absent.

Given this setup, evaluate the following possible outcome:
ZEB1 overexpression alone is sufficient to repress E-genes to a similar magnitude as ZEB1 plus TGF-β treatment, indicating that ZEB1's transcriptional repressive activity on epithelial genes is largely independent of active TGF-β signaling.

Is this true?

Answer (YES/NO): YES